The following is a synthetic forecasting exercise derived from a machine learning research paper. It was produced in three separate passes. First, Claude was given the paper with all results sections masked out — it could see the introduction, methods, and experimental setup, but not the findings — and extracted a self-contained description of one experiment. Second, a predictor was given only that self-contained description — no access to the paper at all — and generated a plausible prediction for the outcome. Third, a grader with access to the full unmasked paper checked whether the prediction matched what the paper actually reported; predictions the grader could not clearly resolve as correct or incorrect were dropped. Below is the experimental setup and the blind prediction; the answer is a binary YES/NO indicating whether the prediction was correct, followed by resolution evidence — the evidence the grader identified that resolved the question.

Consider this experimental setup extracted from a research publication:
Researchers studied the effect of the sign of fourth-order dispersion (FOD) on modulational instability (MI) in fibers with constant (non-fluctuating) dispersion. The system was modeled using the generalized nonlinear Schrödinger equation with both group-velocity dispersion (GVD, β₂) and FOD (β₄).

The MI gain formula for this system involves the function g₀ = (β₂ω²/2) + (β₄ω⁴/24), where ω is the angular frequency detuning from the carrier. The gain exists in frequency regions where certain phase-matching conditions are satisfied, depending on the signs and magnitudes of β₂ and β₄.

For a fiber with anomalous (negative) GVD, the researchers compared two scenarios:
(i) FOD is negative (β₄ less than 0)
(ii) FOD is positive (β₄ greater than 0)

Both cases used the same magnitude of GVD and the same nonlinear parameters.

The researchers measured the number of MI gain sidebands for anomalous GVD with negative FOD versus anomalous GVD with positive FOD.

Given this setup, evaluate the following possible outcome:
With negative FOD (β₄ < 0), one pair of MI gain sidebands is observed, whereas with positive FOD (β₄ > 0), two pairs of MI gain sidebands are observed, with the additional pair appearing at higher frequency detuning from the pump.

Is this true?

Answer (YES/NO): YES